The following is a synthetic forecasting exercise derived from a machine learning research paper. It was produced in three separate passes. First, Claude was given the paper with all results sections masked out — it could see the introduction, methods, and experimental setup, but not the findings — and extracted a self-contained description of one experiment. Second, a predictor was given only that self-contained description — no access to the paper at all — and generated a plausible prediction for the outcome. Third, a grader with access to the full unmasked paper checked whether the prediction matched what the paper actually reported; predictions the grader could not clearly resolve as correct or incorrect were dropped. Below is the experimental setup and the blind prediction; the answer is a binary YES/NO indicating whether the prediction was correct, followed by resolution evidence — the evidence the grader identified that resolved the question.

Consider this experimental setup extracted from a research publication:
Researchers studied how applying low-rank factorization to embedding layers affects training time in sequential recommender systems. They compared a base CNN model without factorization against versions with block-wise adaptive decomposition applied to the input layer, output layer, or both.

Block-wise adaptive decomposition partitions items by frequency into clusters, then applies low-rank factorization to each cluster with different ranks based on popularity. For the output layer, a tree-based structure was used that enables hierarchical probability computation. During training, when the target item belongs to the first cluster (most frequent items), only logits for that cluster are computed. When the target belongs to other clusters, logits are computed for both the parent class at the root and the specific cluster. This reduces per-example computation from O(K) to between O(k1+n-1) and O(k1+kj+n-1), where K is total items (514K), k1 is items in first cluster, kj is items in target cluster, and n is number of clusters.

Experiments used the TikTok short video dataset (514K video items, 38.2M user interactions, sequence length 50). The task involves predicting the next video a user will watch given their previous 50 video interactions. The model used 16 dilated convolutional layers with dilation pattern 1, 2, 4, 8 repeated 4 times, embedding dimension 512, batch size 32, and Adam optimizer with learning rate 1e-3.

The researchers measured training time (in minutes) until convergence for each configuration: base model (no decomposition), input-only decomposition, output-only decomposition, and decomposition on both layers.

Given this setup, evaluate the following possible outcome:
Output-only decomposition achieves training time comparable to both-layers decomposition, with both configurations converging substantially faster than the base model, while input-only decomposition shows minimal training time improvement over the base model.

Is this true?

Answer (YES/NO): YES